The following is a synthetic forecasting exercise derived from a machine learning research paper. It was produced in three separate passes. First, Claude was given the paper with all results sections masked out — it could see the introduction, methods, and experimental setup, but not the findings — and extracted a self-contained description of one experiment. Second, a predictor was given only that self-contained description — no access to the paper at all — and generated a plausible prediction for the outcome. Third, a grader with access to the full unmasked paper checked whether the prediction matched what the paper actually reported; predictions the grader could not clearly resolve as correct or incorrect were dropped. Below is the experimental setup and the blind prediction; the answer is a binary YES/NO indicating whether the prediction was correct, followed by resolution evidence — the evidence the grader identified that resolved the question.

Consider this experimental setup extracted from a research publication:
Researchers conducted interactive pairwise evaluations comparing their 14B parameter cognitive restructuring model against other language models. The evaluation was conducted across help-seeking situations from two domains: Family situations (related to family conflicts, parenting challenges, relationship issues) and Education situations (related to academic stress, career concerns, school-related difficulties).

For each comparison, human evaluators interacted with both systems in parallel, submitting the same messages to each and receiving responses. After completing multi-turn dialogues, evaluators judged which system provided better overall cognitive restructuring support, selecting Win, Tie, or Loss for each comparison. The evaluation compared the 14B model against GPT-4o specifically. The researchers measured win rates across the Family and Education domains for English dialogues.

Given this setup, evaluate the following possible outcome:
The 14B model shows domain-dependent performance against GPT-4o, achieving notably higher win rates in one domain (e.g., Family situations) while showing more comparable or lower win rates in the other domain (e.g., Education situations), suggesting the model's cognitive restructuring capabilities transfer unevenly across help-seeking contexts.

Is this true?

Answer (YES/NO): NO